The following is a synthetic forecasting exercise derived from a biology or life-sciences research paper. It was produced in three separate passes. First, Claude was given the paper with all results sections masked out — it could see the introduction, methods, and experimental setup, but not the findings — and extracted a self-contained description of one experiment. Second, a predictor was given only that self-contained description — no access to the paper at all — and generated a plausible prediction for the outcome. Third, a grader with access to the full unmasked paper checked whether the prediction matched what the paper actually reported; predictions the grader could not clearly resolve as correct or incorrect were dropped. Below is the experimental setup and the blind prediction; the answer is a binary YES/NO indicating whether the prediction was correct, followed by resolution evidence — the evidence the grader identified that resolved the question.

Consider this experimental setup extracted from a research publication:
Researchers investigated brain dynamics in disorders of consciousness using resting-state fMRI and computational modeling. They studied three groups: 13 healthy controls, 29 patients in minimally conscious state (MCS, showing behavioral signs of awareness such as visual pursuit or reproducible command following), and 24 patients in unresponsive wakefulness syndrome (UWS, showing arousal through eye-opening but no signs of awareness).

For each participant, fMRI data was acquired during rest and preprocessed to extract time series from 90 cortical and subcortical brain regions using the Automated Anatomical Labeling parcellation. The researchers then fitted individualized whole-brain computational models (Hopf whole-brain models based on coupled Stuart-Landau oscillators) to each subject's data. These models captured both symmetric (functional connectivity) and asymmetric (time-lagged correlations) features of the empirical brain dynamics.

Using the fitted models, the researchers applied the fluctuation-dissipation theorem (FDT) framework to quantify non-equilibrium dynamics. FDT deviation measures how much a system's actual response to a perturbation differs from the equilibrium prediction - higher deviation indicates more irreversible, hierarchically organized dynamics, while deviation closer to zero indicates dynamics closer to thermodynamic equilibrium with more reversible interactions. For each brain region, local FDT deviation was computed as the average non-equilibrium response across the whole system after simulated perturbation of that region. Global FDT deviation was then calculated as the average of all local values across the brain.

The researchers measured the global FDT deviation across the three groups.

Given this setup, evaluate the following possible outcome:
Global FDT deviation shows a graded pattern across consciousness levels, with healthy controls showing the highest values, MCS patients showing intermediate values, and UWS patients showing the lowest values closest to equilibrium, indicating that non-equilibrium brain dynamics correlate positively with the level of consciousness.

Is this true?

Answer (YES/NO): YES